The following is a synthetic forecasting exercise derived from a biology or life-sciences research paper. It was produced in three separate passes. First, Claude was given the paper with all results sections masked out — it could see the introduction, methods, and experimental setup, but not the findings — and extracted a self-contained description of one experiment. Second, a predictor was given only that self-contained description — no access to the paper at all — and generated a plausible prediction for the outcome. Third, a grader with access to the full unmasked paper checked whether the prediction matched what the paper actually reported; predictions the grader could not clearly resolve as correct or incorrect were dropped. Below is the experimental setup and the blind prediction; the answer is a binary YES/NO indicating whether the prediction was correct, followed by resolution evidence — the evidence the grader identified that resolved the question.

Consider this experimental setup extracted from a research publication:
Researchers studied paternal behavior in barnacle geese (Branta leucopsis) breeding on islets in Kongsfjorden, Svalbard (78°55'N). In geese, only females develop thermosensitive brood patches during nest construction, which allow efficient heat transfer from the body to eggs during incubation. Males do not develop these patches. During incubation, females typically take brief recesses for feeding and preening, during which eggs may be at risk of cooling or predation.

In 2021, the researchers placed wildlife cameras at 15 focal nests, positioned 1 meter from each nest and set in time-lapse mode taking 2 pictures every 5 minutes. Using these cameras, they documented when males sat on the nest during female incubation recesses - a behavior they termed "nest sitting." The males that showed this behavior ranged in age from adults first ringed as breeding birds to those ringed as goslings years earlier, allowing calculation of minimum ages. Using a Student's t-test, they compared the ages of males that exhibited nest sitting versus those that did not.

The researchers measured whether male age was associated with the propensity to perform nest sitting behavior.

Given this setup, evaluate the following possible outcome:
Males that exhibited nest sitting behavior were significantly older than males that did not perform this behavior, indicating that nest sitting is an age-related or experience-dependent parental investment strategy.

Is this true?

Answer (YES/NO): NO